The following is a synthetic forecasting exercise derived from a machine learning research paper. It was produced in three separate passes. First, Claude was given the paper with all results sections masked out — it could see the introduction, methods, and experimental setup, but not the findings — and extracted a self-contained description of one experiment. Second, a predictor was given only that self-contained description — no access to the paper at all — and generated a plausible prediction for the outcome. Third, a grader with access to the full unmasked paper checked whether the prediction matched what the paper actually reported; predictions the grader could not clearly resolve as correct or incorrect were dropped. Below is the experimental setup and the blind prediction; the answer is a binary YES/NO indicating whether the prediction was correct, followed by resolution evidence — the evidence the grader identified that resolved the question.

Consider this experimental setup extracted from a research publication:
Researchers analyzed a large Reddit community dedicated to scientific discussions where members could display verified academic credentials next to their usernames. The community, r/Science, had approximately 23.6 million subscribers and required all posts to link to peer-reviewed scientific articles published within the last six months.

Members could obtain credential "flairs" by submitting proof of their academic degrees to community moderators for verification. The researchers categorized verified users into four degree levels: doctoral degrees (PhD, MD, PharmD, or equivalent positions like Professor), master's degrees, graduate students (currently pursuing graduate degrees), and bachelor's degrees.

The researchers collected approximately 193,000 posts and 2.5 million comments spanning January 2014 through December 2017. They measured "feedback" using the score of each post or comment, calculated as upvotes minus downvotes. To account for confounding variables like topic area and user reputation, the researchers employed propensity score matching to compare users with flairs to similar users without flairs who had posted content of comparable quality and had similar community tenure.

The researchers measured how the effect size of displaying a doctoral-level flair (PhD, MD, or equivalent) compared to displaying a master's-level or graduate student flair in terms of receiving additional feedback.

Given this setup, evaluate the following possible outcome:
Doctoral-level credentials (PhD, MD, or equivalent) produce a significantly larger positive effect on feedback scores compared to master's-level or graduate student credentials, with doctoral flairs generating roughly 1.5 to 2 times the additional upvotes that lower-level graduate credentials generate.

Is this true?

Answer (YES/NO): NO